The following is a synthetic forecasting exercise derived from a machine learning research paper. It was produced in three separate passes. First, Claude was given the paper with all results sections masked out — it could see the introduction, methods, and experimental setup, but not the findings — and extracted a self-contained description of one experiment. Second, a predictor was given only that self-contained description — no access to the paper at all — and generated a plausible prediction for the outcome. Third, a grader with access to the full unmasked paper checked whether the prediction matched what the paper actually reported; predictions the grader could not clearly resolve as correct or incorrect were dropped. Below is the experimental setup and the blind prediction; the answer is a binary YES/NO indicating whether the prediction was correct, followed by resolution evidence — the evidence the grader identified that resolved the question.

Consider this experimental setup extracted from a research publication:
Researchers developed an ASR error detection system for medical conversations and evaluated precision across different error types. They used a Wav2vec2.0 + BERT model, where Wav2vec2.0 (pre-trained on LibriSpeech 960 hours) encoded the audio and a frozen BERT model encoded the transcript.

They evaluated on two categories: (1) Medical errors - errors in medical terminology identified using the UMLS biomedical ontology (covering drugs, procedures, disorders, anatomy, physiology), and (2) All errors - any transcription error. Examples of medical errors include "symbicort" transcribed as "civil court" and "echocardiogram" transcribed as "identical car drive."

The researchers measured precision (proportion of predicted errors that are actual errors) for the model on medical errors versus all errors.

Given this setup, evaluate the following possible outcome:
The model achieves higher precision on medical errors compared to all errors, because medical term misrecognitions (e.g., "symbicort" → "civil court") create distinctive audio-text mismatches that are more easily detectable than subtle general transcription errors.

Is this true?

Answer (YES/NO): YES